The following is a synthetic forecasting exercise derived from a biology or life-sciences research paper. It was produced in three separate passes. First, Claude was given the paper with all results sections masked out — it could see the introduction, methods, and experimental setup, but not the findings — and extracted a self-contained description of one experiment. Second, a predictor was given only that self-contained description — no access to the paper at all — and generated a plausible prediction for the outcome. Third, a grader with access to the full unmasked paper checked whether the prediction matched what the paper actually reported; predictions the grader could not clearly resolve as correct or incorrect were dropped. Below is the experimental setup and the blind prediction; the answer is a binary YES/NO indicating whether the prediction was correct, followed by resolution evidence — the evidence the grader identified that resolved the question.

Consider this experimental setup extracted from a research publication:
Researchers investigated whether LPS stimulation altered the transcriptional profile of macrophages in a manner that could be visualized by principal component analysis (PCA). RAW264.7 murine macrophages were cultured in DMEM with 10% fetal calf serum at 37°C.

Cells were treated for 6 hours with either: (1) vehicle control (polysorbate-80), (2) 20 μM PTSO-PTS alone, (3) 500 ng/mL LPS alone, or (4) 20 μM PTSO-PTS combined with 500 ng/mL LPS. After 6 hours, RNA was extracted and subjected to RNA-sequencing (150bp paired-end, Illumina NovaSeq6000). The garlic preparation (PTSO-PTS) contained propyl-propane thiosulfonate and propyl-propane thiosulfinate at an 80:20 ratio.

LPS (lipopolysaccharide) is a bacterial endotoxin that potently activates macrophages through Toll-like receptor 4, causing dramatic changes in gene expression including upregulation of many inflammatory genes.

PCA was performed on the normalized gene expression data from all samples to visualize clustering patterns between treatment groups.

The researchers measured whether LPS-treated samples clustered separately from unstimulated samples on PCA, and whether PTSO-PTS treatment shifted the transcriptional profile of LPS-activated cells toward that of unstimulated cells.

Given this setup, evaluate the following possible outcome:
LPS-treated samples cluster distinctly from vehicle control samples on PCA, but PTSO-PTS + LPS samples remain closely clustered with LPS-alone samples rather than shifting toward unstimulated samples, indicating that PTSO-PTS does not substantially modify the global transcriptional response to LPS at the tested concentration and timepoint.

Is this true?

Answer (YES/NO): NO